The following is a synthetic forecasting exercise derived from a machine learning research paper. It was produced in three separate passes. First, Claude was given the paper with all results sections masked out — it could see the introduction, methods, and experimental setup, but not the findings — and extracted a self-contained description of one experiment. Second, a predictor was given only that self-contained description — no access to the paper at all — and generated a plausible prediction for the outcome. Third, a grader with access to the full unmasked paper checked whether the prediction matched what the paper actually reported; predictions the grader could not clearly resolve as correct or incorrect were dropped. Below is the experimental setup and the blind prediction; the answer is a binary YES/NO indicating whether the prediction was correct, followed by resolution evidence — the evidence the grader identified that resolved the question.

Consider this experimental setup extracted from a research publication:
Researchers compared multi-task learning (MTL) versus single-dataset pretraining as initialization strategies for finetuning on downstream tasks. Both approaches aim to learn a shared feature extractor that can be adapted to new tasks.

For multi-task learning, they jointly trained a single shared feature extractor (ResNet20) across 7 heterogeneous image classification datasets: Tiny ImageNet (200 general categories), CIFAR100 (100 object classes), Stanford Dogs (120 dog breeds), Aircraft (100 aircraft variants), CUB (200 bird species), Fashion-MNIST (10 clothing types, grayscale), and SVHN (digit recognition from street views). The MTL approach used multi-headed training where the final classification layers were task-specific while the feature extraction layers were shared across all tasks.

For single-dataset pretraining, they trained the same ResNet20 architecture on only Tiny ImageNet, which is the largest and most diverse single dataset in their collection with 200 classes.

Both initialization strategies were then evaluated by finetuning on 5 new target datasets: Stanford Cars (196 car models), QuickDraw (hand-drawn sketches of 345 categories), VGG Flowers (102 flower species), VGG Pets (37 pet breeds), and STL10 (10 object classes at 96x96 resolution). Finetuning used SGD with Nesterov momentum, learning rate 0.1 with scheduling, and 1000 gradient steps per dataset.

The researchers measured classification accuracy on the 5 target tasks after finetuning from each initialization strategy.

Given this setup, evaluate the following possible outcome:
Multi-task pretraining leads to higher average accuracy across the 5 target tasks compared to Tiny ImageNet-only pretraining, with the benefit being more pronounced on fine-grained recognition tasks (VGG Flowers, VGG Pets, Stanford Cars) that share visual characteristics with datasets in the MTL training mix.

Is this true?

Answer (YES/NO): NO